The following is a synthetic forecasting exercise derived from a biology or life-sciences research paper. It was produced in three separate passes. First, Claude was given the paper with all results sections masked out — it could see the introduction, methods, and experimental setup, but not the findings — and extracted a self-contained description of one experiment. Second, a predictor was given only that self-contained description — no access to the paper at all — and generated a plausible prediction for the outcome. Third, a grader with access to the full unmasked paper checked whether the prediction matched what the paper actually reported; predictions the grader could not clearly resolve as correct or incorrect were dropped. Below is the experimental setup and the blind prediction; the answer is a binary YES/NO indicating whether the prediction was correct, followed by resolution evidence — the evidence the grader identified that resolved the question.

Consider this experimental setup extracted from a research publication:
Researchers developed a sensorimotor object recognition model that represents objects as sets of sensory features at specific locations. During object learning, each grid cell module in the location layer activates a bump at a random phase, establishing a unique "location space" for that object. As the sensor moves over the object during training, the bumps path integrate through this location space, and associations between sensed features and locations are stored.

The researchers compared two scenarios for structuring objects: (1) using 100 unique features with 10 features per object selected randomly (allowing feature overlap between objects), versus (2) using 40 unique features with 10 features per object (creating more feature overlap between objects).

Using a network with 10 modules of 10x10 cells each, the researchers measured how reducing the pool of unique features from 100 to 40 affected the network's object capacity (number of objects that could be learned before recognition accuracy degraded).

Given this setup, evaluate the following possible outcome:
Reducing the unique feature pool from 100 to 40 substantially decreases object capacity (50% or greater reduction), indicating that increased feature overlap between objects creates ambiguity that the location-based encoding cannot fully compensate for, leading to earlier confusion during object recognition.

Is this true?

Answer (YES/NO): YES